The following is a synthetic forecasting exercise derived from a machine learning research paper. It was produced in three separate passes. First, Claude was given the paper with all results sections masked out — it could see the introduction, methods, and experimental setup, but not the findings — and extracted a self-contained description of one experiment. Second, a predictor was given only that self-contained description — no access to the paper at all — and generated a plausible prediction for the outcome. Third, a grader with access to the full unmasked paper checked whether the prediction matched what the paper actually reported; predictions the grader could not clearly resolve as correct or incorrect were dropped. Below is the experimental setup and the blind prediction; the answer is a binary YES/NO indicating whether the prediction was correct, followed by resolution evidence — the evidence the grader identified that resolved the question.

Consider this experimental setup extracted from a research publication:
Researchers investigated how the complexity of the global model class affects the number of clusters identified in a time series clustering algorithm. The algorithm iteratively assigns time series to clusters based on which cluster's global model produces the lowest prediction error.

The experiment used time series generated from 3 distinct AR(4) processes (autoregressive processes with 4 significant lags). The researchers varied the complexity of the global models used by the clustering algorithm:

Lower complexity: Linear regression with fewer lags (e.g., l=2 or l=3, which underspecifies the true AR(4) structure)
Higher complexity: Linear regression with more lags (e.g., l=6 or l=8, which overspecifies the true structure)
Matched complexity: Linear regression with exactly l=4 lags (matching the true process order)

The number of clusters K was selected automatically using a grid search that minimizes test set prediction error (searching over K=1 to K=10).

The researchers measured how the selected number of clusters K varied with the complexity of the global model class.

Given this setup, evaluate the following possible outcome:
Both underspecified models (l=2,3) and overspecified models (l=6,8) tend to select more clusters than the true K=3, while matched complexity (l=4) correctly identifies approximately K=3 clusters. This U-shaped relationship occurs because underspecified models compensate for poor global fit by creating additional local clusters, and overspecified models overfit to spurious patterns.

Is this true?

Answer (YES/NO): NO